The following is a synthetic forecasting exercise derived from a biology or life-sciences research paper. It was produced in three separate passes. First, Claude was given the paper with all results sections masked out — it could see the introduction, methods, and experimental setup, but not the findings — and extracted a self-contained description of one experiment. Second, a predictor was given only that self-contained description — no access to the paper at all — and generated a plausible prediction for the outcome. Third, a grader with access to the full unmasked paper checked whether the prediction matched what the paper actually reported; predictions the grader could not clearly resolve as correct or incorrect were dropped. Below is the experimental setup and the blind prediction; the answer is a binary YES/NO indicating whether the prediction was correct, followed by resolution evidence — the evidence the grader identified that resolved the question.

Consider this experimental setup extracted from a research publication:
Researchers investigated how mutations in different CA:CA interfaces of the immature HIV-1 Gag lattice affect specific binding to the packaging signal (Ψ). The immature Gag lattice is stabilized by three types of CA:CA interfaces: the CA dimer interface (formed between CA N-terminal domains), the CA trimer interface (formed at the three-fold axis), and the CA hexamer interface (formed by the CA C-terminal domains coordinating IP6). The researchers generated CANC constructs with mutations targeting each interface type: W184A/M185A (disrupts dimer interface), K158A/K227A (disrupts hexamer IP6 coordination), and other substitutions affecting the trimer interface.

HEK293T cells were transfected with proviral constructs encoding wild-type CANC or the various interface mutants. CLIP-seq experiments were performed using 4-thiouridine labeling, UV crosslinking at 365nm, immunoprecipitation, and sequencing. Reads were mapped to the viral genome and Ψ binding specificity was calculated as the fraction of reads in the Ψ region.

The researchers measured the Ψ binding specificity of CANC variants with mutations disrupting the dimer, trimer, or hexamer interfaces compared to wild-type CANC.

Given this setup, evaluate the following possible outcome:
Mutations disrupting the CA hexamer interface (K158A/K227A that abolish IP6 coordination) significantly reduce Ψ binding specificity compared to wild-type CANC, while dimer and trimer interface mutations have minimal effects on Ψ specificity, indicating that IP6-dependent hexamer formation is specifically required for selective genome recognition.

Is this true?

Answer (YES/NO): NO